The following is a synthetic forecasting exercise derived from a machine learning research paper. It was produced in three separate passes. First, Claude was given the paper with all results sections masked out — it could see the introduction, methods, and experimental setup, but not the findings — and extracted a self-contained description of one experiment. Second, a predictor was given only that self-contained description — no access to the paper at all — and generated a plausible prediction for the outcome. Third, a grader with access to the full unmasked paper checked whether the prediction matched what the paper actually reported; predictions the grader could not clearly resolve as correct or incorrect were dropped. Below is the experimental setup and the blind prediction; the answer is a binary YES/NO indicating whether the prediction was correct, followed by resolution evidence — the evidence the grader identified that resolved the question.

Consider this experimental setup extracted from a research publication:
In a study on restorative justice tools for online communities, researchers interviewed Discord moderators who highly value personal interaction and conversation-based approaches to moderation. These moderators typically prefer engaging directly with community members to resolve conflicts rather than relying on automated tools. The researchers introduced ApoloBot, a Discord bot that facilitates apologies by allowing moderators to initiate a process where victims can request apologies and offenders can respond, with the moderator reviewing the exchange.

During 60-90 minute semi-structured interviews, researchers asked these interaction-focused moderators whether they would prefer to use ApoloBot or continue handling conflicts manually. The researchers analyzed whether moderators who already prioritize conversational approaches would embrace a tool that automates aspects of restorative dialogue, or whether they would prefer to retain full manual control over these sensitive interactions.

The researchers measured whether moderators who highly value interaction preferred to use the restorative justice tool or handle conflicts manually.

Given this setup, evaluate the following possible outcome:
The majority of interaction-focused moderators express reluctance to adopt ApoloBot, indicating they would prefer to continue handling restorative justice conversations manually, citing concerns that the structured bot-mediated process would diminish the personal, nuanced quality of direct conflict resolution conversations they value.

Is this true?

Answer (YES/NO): YES